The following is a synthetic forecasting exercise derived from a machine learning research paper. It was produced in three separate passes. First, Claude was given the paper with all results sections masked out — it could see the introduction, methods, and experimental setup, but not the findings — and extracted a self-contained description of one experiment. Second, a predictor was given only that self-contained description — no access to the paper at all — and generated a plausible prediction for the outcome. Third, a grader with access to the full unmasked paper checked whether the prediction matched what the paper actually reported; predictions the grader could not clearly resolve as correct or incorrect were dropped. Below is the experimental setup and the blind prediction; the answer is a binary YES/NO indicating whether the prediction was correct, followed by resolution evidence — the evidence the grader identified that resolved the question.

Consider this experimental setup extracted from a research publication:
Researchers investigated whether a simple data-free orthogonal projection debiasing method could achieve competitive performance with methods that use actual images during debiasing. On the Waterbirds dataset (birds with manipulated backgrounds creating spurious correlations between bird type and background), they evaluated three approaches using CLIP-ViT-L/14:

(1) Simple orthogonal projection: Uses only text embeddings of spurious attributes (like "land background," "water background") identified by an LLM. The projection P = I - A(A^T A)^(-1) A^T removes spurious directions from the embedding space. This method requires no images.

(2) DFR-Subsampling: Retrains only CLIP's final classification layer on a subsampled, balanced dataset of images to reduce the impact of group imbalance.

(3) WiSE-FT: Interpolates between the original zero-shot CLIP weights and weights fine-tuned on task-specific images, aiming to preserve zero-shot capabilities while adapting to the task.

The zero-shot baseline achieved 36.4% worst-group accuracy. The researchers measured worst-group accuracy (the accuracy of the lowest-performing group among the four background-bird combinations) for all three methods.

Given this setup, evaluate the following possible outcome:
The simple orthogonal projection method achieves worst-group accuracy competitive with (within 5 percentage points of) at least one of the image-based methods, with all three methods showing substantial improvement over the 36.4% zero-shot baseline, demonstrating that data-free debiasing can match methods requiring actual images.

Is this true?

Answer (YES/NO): YES